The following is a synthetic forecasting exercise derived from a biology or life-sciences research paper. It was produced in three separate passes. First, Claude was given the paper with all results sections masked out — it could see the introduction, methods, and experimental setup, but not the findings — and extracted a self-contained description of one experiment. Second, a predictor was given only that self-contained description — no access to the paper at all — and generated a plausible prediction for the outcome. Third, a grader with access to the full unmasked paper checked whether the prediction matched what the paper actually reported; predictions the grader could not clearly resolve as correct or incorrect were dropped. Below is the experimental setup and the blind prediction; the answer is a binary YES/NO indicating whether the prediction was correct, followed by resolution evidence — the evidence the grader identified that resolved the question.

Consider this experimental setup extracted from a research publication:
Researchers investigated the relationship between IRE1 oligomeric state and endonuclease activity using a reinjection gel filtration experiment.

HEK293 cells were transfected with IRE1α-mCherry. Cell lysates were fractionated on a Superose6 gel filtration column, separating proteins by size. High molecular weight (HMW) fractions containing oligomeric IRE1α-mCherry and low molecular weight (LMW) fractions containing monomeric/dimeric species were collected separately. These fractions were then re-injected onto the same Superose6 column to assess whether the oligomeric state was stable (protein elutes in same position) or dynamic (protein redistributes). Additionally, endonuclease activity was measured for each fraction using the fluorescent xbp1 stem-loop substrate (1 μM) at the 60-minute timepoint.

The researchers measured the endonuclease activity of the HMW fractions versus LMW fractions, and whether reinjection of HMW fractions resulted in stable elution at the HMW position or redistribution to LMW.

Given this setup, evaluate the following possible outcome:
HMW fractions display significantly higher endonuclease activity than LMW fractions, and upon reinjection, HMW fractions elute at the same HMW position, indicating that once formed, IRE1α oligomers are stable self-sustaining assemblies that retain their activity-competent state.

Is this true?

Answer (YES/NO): NO